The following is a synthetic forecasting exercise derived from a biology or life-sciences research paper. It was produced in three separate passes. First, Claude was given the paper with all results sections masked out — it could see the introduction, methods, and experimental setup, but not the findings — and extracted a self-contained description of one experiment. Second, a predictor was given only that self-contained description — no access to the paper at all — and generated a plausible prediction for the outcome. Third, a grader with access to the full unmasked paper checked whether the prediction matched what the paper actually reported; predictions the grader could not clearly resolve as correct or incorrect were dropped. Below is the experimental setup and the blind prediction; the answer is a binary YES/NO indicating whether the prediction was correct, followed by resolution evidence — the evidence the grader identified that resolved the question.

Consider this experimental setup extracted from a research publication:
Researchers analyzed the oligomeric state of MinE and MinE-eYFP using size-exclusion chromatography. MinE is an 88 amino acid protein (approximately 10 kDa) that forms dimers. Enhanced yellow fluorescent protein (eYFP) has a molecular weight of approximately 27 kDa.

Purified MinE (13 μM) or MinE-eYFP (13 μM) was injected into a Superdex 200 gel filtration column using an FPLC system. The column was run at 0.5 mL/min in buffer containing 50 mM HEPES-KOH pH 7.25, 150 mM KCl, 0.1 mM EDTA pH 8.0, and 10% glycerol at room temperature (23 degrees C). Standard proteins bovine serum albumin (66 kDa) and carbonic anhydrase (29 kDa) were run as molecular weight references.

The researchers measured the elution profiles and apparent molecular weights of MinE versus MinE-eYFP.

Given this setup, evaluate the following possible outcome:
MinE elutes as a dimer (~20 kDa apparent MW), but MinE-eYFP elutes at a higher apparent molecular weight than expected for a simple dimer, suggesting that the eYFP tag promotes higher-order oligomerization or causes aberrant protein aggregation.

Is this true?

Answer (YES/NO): NO